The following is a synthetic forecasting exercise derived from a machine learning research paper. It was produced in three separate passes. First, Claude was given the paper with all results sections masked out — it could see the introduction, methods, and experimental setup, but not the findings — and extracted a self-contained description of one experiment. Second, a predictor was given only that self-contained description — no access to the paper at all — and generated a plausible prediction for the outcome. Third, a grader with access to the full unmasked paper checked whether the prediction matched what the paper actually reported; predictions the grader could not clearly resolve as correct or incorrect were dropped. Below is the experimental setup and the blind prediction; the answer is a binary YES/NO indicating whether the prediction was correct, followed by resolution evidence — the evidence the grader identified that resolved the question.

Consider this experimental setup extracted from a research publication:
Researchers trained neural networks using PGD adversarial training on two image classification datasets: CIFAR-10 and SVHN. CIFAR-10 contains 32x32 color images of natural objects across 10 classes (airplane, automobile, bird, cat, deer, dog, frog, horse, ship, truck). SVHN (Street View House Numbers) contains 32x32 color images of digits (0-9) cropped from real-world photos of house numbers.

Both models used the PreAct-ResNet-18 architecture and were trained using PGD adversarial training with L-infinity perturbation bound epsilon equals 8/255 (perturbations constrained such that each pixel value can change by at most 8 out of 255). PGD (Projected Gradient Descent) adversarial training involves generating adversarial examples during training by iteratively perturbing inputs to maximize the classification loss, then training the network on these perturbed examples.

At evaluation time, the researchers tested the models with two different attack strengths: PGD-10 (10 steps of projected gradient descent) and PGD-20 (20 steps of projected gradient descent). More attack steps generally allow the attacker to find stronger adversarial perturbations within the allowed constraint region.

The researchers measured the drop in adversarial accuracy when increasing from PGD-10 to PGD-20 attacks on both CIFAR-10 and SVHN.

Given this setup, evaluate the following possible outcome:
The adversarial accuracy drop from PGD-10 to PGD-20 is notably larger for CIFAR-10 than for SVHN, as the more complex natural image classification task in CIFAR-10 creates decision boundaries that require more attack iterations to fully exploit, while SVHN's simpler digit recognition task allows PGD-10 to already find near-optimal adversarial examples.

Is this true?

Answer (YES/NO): NO